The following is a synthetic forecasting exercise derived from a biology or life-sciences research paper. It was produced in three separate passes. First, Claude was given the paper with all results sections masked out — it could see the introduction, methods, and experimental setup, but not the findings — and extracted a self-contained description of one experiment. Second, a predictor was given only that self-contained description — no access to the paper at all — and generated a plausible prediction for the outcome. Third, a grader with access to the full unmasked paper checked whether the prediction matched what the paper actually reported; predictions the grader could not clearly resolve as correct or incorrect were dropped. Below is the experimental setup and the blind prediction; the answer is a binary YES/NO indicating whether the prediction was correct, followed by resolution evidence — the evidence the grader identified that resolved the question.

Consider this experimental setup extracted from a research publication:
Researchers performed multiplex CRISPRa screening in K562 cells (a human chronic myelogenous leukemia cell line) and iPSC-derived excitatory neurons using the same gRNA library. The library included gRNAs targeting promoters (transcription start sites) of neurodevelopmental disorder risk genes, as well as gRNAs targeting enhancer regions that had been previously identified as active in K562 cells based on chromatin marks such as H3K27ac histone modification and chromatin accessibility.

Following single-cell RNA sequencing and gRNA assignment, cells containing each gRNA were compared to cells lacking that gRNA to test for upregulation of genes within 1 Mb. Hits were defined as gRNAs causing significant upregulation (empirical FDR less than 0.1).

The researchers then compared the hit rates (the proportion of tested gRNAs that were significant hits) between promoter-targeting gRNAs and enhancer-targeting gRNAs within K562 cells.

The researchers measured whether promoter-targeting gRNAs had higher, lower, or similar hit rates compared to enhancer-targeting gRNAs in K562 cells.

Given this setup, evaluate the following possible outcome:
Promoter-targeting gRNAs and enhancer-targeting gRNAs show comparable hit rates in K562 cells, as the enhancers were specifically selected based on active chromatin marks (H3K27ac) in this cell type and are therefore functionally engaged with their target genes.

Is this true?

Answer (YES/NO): YES